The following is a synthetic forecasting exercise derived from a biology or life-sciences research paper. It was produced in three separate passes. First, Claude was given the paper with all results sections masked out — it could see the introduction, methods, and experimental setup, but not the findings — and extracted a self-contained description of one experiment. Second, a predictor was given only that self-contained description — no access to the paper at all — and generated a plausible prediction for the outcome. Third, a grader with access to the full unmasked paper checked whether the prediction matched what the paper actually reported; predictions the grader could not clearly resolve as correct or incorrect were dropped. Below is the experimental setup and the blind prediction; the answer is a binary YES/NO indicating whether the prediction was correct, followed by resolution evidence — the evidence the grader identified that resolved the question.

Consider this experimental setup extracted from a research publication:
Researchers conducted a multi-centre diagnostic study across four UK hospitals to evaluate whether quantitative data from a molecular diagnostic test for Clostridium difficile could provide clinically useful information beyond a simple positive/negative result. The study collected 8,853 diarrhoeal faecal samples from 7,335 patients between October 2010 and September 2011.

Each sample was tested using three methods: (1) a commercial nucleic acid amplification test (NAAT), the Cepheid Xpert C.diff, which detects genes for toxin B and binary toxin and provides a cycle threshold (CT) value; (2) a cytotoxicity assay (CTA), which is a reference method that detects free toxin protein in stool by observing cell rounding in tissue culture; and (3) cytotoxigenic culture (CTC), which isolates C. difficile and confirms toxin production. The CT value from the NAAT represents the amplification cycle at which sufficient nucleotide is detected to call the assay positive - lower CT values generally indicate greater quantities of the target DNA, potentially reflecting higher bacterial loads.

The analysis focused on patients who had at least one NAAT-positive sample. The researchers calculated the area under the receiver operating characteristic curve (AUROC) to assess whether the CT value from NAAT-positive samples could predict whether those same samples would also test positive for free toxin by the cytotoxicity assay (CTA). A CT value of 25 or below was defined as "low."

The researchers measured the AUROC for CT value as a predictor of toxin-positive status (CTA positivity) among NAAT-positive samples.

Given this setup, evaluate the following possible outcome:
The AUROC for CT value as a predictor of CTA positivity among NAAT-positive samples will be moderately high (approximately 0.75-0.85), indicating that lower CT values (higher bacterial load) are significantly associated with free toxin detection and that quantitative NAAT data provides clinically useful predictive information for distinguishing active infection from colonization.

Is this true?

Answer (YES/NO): YES